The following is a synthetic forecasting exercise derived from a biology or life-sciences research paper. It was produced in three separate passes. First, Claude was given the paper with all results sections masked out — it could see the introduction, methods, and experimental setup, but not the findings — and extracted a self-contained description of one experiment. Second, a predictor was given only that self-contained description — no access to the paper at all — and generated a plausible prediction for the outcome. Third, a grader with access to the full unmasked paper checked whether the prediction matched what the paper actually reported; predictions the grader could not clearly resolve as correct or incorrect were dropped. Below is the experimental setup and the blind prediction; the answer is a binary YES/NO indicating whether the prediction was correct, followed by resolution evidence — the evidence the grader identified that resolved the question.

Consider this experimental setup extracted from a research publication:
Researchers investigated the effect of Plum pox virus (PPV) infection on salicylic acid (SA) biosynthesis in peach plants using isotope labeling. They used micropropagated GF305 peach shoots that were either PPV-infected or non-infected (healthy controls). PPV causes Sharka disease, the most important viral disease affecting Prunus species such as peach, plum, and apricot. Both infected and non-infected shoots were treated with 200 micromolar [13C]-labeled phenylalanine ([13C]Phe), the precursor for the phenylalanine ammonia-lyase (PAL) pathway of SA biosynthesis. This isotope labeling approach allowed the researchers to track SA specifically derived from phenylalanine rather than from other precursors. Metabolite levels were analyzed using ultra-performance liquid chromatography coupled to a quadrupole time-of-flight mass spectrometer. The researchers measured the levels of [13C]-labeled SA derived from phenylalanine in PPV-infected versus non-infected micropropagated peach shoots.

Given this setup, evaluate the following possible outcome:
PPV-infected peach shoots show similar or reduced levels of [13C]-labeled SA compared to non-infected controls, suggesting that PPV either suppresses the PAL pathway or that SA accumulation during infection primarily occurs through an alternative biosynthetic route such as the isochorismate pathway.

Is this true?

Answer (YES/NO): YES